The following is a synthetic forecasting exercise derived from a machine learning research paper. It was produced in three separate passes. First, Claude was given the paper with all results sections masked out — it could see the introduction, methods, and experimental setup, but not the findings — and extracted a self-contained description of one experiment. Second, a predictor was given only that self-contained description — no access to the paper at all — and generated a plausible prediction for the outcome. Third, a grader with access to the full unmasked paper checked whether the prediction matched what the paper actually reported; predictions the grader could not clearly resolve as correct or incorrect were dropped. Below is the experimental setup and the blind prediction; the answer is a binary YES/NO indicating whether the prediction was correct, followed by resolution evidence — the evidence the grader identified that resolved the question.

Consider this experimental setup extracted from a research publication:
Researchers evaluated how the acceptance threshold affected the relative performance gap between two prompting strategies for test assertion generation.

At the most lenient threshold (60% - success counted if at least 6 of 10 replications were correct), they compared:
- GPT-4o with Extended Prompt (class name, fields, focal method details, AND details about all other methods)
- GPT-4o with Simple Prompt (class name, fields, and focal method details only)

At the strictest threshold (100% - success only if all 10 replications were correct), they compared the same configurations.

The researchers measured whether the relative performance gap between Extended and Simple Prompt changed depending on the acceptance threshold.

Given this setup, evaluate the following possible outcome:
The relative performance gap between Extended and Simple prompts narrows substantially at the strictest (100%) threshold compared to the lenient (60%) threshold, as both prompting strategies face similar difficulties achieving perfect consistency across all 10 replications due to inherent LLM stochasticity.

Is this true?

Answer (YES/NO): YES